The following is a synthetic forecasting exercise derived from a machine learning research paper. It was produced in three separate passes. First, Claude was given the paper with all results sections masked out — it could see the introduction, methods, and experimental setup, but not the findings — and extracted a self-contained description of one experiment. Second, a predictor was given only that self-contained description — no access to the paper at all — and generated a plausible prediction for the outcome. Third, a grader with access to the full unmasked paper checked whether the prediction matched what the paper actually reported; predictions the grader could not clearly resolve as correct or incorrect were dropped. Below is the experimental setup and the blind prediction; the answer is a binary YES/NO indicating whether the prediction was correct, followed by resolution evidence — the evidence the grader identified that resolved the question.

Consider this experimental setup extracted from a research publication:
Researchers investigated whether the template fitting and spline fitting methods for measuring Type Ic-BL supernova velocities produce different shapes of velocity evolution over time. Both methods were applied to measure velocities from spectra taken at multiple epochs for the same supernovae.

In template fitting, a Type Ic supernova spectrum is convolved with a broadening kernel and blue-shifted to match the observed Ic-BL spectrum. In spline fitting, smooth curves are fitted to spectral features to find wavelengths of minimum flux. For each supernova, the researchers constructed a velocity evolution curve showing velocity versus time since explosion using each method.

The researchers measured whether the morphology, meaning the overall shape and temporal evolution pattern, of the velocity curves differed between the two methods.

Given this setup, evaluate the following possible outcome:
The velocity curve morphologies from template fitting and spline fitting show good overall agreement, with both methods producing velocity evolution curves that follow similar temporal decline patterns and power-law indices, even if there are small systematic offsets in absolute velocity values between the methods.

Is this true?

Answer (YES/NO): YES